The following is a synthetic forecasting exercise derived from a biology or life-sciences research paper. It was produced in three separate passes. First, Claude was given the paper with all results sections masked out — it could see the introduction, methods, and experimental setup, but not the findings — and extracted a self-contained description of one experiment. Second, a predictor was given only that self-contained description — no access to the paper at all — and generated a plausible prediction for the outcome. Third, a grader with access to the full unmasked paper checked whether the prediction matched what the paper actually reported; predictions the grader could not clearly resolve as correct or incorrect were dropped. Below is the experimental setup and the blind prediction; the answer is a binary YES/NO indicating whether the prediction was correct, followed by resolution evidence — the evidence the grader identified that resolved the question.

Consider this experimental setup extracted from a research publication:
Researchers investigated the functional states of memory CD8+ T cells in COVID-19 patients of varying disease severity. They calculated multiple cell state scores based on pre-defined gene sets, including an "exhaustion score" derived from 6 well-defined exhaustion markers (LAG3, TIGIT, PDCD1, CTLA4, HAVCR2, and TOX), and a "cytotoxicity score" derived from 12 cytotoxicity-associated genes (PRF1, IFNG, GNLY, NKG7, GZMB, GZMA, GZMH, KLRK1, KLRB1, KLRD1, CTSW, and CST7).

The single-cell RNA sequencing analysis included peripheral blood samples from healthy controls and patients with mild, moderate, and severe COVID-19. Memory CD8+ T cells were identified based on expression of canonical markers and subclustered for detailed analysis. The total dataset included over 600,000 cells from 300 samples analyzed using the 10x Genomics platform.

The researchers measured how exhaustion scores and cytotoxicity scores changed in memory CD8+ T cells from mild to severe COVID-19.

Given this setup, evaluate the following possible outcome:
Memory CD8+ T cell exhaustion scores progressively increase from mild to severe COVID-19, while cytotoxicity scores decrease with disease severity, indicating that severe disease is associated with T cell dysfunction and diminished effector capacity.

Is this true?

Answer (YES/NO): NO